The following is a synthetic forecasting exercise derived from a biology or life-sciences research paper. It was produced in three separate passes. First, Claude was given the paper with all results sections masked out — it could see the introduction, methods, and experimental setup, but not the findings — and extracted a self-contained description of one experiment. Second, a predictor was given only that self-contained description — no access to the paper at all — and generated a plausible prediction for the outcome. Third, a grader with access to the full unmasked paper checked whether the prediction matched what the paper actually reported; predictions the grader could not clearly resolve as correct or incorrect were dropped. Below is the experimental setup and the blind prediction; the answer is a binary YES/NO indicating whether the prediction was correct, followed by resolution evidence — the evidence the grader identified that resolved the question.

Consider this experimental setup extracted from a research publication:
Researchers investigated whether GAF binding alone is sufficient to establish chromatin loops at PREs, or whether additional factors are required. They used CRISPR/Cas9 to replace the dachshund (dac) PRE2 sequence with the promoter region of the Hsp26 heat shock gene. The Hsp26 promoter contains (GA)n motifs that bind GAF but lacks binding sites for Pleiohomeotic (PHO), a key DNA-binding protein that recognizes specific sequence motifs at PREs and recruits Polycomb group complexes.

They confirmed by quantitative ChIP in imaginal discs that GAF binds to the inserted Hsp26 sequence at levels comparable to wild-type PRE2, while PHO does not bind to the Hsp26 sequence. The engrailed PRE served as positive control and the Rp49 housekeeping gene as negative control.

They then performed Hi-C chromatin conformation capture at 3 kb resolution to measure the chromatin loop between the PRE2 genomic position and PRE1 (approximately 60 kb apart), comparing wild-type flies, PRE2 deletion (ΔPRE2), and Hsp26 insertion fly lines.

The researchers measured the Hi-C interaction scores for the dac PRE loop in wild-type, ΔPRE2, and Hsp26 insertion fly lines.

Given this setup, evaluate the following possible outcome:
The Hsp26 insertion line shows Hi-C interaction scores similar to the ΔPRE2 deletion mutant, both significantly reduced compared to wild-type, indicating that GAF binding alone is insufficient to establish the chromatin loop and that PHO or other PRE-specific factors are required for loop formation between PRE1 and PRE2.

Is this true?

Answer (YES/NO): YES